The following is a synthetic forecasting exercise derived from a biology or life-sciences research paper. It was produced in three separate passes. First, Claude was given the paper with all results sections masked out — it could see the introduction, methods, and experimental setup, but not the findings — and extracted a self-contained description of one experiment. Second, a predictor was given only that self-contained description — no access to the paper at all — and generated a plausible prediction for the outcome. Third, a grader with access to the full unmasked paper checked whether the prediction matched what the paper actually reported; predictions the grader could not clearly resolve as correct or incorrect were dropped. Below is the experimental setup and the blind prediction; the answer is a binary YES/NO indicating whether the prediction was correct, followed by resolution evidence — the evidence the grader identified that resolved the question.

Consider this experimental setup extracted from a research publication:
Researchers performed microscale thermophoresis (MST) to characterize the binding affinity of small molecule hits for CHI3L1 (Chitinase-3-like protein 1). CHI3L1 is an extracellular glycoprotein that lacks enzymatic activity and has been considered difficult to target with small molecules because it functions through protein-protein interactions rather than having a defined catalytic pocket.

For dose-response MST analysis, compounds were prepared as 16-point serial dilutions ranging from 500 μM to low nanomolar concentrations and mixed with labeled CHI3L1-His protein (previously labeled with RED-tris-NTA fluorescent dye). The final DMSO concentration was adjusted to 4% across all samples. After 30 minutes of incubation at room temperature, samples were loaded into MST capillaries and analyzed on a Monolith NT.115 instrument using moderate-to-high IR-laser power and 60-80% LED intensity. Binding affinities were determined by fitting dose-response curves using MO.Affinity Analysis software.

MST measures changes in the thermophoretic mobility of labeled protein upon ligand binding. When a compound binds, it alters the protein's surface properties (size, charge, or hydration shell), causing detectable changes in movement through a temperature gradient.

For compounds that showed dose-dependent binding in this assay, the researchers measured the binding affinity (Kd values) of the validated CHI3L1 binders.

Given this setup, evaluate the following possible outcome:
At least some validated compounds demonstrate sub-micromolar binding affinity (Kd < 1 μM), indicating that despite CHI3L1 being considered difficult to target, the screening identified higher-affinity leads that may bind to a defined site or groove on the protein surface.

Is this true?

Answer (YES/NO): NO